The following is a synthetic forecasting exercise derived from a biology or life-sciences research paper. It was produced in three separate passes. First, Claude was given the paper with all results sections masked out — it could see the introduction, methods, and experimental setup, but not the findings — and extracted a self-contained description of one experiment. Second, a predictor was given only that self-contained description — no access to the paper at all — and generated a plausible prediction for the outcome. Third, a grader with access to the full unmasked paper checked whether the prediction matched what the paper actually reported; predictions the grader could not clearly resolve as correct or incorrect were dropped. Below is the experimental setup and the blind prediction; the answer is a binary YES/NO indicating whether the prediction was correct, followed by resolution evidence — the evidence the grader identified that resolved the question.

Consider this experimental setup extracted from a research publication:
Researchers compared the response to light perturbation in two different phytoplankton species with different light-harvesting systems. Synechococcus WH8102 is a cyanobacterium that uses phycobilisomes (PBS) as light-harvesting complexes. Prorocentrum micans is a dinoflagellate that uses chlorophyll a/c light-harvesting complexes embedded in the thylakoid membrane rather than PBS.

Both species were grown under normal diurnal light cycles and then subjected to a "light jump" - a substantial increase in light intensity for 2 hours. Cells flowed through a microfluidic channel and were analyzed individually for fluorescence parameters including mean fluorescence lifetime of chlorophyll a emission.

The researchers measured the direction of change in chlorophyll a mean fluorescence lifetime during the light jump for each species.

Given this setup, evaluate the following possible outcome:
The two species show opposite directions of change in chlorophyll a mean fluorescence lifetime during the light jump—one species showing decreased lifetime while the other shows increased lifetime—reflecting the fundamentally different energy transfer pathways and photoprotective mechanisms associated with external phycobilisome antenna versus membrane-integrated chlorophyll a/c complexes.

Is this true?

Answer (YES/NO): YES